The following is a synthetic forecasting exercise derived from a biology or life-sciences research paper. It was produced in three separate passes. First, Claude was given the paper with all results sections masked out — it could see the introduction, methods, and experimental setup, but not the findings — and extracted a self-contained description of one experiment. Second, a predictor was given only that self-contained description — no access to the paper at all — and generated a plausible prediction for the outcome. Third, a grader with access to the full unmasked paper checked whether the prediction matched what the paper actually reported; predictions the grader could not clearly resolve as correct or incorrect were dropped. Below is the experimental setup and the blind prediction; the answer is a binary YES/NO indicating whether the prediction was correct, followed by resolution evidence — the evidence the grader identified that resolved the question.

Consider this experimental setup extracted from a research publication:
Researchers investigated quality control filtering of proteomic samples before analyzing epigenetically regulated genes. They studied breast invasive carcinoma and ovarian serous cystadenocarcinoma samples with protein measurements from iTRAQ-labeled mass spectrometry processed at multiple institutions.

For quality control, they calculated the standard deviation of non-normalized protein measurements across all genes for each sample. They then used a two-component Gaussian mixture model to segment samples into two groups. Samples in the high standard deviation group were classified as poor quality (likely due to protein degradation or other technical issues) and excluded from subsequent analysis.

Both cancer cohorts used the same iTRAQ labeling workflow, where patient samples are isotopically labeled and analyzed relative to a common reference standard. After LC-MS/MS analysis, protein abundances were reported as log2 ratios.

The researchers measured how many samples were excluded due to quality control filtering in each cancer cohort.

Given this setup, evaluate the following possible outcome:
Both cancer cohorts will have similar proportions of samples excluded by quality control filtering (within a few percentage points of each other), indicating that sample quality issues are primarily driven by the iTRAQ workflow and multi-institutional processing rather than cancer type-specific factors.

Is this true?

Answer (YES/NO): NO